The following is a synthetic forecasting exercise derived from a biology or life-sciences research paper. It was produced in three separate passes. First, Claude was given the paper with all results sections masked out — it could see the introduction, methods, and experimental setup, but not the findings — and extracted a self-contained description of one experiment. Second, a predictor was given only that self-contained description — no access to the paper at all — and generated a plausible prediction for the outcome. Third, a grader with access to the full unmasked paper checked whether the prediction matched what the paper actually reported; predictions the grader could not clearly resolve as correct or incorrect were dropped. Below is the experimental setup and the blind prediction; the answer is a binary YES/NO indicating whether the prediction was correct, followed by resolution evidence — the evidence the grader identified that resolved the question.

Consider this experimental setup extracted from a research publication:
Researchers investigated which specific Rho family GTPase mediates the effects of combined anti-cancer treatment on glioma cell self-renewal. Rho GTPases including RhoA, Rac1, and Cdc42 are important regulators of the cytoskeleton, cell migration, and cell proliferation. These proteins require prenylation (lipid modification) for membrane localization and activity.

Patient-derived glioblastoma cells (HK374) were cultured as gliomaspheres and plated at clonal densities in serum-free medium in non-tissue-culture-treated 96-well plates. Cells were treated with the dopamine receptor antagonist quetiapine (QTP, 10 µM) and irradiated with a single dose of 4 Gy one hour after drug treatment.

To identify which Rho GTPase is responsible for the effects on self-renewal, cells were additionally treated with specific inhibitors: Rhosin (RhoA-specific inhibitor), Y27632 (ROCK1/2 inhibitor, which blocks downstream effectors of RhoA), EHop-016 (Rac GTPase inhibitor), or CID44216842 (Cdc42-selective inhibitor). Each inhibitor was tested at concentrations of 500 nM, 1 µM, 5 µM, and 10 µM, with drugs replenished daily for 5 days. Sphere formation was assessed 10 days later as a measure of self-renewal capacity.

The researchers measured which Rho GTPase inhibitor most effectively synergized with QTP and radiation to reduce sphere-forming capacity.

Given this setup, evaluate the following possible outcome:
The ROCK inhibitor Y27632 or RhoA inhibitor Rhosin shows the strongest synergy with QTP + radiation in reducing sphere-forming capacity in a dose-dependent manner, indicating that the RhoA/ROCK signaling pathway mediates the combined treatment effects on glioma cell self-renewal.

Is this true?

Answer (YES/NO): NO